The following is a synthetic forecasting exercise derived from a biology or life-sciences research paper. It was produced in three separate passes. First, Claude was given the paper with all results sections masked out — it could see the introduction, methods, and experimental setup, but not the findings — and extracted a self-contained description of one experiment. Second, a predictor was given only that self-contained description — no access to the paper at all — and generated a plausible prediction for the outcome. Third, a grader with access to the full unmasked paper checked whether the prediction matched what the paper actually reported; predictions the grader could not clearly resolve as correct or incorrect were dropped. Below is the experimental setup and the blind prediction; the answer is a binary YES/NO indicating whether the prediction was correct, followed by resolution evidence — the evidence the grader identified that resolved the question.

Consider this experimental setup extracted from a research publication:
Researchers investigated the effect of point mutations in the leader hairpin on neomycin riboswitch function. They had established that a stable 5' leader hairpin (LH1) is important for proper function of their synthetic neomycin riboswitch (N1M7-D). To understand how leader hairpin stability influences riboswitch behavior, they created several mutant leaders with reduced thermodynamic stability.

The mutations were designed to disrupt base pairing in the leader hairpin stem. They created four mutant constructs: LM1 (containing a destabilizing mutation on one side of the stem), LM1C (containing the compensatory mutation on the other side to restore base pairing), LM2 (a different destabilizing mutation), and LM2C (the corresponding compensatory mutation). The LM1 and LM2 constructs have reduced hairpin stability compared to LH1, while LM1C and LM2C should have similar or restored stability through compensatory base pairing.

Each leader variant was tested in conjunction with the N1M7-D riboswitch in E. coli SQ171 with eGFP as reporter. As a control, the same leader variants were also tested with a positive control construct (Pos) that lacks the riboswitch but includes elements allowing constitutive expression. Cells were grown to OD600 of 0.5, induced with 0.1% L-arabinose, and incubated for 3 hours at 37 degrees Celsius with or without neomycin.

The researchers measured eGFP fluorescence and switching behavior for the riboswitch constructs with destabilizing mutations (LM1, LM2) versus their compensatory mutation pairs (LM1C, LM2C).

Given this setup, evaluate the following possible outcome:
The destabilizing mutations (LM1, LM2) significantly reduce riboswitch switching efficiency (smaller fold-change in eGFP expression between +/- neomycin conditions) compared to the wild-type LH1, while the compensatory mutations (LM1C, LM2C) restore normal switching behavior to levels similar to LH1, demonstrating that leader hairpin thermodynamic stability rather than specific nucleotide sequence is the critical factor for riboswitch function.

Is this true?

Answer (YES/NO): NO